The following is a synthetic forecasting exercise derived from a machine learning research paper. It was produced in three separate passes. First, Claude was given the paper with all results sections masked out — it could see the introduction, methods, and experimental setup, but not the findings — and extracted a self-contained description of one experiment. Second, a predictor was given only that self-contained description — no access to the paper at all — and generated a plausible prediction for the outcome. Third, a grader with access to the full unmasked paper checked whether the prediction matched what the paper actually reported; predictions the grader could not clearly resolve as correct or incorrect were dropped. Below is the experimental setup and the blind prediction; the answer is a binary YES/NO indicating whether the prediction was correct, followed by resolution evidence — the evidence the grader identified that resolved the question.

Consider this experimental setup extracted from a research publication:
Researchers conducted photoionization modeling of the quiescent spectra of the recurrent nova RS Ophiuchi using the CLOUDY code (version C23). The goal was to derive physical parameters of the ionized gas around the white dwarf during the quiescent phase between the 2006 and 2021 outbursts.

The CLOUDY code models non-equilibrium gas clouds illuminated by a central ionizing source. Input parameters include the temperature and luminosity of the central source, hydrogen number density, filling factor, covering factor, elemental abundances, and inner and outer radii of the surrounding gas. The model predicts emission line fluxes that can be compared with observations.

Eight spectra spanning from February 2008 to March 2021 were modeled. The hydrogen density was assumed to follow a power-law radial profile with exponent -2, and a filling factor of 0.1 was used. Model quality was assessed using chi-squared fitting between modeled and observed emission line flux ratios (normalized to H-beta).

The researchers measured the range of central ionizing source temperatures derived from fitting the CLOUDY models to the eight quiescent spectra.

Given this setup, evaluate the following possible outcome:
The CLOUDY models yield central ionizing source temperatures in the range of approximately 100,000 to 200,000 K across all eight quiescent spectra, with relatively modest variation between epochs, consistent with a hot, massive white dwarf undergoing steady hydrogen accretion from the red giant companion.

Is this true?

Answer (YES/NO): NO